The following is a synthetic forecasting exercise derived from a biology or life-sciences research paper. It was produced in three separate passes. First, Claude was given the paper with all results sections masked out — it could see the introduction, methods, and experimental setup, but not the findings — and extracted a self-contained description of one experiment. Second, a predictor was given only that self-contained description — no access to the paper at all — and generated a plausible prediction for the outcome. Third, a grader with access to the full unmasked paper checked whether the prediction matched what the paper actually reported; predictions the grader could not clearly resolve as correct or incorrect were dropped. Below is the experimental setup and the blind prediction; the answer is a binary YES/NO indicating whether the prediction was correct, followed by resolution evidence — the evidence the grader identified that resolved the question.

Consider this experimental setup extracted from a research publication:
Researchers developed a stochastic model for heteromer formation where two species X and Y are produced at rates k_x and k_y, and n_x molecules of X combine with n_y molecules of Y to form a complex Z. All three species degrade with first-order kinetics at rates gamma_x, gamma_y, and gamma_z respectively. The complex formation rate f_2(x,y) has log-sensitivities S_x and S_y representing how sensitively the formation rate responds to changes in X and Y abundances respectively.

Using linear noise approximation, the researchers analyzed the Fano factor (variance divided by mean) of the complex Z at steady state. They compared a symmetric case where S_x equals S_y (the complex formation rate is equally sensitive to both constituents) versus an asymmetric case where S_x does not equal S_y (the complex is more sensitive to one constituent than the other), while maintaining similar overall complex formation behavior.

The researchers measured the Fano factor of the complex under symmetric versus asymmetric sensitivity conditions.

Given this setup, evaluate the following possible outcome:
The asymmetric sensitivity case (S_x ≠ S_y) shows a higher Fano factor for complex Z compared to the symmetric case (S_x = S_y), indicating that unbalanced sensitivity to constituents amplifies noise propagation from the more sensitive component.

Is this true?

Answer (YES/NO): YES